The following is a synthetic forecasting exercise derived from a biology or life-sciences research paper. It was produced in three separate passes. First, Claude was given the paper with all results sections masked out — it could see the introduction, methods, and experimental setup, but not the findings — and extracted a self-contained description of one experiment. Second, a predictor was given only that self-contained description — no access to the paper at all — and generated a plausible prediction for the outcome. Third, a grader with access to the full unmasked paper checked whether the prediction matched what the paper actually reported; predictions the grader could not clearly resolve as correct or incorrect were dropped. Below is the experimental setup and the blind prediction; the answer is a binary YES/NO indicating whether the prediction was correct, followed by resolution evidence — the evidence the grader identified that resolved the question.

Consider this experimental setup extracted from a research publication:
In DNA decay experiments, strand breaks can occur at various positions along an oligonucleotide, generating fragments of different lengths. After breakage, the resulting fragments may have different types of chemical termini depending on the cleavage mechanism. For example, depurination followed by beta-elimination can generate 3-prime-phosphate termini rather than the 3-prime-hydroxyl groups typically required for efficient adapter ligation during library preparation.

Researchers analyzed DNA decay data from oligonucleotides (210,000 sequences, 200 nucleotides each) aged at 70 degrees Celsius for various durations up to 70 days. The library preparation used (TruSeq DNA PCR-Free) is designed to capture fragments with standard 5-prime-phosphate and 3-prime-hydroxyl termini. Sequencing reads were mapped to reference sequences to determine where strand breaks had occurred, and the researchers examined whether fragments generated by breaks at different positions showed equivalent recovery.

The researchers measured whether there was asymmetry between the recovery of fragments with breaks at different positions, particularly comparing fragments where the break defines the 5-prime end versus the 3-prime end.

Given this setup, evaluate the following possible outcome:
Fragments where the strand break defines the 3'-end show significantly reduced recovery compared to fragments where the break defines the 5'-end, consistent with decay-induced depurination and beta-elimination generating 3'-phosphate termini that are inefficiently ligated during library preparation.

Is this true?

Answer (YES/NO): NO